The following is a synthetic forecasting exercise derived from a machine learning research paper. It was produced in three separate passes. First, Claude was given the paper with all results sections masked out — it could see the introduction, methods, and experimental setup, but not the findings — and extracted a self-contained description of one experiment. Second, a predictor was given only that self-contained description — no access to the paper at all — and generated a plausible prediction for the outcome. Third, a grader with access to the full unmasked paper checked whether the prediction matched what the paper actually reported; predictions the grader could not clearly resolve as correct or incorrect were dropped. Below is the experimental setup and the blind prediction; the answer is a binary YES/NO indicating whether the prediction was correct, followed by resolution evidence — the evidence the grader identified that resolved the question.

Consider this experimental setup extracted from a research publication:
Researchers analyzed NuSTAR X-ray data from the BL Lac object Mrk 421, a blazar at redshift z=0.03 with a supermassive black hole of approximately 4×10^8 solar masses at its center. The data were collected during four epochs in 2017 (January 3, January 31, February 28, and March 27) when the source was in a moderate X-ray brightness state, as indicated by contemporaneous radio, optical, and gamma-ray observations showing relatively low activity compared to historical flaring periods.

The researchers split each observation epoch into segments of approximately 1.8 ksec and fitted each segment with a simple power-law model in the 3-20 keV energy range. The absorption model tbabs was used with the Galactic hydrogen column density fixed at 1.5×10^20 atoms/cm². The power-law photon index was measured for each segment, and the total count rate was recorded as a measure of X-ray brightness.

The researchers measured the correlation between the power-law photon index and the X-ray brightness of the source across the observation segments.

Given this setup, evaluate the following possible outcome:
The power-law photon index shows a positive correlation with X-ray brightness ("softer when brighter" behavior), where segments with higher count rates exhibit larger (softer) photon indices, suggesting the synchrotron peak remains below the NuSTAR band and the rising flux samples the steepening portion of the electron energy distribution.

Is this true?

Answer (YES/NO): NO